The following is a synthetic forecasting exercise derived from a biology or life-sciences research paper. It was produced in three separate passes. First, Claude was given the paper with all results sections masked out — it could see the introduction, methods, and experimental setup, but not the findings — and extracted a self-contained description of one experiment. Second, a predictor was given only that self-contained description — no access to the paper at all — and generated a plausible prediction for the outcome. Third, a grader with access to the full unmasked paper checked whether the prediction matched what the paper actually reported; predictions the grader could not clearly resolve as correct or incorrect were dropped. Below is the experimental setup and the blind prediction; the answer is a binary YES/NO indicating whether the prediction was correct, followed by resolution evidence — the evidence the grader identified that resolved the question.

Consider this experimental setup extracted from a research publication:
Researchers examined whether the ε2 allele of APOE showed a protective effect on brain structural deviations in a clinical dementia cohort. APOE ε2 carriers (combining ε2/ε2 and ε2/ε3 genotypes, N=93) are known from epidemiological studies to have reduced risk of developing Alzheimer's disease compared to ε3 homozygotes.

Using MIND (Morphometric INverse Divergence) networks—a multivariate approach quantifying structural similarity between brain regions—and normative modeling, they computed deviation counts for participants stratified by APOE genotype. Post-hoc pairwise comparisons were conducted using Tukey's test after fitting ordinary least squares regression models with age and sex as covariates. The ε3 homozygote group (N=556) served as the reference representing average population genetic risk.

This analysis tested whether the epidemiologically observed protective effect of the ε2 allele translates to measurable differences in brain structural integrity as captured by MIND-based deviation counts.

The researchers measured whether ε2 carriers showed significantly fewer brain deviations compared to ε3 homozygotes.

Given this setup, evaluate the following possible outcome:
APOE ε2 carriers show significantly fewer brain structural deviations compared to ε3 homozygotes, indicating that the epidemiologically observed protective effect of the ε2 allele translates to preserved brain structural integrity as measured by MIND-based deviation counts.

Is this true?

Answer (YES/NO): NO